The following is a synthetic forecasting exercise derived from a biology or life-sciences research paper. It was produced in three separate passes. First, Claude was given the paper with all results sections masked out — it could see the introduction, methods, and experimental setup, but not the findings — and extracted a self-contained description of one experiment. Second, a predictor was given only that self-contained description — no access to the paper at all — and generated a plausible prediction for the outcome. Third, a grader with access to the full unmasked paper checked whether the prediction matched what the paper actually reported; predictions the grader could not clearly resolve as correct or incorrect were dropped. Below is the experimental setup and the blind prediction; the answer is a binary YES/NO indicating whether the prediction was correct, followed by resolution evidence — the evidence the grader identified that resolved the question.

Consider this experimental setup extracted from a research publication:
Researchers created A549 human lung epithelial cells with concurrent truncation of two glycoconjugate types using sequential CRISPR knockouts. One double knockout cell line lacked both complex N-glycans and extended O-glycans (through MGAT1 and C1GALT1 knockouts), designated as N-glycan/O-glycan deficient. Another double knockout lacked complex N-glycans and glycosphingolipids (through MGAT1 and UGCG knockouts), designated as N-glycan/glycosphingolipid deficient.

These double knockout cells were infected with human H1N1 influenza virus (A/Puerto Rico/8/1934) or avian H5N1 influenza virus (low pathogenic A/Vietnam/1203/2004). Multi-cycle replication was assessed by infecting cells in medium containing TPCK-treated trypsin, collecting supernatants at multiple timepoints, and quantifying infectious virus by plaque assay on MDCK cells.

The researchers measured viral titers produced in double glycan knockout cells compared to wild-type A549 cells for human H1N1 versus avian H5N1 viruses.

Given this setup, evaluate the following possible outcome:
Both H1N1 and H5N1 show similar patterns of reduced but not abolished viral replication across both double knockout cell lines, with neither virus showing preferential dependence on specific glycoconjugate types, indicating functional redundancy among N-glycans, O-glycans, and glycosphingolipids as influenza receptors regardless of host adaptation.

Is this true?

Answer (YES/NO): NO